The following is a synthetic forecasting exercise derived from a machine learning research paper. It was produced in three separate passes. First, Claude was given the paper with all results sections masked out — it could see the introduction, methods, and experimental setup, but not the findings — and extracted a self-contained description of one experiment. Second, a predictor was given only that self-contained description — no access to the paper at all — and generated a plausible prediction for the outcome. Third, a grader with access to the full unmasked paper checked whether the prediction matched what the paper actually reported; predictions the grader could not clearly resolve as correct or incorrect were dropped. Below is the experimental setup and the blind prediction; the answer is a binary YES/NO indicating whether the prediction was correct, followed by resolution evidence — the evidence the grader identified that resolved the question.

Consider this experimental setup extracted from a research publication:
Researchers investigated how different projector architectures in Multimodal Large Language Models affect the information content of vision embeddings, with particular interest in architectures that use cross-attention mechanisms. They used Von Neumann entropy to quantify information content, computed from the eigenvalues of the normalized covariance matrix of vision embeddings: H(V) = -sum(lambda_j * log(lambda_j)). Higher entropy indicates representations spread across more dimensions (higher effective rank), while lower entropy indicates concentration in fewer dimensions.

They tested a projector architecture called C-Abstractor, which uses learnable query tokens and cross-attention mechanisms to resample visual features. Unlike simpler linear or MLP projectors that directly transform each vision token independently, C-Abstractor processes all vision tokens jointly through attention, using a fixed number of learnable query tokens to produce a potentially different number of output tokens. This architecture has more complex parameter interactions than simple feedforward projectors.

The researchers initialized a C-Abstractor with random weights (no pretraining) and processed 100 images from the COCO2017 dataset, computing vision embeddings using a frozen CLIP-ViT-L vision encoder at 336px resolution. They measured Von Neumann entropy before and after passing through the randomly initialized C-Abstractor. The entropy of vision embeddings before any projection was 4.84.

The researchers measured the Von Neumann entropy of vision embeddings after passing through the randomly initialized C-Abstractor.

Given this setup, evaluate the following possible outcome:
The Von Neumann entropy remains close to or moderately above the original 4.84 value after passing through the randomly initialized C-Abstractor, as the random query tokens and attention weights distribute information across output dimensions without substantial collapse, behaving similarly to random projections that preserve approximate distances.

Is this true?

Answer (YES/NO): NO